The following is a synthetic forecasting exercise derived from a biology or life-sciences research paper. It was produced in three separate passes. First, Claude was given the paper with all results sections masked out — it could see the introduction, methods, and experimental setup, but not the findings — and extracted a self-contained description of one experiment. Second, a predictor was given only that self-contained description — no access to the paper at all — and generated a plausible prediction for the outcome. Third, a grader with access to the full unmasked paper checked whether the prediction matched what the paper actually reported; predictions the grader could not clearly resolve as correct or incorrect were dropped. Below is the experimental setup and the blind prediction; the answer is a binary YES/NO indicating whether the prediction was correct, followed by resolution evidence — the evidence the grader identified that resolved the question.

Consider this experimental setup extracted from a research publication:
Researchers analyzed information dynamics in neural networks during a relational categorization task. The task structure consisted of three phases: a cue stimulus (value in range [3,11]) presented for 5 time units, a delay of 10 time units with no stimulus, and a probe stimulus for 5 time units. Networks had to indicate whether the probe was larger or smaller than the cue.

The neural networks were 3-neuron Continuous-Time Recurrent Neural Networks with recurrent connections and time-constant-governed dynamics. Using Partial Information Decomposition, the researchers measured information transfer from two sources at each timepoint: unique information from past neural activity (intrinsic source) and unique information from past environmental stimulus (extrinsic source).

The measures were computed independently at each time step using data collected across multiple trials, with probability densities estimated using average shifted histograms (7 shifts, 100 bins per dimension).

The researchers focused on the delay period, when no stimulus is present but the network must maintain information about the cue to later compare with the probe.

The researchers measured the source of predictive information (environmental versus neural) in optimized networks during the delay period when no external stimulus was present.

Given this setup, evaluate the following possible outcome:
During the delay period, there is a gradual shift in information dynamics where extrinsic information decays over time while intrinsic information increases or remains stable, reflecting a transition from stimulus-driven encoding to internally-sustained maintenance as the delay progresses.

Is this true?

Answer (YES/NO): NO